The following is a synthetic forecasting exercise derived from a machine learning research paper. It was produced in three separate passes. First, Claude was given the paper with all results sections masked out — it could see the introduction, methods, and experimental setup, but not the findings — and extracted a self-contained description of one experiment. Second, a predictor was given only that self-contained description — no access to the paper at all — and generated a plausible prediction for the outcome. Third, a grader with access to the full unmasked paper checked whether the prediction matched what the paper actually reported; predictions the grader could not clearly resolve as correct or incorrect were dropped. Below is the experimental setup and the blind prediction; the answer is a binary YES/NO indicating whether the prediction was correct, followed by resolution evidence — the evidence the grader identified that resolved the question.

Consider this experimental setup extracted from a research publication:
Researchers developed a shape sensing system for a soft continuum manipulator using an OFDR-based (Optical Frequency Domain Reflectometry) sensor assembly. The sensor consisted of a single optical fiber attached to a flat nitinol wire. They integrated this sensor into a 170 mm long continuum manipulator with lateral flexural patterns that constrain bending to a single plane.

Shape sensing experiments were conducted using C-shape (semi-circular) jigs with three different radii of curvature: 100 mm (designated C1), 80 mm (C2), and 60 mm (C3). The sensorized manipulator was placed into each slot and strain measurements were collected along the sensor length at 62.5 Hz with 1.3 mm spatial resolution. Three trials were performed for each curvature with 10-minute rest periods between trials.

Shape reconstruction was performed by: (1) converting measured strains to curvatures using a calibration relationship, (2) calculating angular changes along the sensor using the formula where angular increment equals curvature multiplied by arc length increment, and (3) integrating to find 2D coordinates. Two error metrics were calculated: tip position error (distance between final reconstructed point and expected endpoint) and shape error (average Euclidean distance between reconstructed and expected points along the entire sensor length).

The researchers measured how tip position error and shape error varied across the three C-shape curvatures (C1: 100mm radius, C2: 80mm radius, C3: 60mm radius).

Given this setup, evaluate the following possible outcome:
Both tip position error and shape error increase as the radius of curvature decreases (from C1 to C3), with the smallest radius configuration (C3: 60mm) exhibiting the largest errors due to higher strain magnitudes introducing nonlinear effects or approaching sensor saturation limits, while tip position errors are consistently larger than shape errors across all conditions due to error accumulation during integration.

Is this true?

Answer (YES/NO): NO